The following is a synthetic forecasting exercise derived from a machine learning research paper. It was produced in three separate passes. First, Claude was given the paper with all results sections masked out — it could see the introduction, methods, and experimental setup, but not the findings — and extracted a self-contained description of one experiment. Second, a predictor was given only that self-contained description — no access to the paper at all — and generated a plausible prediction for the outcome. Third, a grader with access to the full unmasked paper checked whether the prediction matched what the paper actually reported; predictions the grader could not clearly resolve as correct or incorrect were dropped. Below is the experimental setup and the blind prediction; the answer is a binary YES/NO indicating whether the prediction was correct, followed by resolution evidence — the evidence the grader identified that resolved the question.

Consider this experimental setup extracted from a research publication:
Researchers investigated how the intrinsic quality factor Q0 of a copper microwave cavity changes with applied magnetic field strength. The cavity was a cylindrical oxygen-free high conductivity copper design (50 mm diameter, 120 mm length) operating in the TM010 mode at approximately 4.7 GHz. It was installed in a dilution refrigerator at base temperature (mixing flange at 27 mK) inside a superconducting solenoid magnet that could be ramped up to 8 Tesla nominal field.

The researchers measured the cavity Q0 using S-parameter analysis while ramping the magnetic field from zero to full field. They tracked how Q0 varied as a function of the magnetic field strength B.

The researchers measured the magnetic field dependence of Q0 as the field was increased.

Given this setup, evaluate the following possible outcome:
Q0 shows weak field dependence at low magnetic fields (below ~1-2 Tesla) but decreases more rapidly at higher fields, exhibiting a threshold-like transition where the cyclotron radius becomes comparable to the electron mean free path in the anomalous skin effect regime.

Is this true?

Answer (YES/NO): NO